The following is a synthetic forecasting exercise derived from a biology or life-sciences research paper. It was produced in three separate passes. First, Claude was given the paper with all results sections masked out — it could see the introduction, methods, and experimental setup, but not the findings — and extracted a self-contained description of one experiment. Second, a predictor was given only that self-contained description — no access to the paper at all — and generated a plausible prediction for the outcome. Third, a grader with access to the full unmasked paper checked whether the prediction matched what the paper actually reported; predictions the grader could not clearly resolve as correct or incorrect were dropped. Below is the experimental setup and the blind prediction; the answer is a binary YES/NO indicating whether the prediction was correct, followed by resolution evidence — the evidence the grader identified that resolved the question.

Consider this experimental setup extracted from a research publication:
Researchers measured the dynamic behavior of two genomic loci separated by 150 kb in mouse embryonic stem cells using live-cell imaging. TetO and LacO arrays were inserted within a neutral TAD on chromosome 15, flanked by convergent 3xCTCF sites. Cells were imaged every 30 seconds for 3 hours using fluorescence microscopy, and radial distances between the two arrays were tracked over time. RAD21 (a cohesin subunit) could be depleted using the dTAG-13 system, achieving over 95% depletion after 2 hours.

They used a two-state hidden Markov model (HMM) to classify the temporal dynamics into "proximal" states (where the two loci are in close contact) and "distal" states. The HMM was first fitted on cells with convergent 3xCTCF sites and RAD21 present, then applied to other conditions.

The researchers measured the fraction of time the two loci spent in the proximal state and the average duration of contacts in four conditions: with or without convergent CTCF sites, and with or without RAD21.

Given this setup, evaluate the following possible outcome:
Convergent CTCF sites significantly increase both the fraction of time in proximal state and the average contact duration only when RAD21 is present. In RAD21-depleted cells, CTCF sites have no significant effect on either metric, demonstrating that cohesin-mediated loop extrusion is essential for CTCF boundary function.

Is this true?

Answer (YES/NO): NO